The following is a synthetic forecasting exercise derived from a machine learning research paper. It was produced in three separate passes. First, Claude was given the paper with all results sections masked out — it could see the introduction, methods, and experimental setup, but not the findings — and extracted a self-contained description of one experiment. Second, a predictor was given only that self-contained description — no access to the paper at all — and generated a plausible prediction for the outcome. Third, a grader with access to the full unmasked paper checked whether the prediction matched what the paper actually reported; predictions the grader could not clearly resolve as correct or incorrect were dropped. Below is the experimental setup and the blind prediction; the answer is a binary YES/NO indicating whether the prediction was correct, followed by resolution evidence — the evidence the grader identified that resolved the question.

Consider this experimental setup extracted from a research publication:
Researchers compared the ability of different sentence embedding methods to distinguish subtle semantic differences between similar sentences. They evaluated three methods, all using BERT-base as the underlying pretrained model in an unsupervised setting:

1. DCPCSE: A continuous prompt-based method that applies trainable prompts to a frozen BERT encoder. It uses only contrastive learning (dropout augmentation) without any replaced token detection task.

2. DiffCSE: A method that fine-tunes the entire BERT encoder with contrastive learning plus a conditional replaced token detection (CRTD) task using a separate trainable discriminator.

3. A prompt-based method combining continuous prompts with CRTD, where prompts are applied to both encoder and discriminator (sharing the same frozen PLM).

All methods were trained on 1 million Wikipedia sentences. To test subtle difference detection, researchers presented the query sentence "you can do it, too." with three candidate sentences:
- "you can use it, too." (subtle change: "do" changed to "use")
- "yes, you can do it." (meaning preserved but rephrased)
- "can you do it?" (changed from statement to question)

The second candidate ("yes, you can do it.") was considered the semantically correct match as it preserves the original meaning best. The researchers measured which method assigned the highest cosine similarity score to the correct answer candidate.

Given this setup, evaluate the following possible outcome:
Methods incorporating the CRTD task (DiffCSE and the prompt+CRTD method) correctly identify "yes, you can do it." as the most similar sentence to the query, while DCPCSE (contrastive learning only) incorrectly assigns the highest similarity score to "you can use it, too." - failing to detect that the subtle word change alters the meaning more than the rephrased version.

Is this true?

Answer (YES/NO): NO